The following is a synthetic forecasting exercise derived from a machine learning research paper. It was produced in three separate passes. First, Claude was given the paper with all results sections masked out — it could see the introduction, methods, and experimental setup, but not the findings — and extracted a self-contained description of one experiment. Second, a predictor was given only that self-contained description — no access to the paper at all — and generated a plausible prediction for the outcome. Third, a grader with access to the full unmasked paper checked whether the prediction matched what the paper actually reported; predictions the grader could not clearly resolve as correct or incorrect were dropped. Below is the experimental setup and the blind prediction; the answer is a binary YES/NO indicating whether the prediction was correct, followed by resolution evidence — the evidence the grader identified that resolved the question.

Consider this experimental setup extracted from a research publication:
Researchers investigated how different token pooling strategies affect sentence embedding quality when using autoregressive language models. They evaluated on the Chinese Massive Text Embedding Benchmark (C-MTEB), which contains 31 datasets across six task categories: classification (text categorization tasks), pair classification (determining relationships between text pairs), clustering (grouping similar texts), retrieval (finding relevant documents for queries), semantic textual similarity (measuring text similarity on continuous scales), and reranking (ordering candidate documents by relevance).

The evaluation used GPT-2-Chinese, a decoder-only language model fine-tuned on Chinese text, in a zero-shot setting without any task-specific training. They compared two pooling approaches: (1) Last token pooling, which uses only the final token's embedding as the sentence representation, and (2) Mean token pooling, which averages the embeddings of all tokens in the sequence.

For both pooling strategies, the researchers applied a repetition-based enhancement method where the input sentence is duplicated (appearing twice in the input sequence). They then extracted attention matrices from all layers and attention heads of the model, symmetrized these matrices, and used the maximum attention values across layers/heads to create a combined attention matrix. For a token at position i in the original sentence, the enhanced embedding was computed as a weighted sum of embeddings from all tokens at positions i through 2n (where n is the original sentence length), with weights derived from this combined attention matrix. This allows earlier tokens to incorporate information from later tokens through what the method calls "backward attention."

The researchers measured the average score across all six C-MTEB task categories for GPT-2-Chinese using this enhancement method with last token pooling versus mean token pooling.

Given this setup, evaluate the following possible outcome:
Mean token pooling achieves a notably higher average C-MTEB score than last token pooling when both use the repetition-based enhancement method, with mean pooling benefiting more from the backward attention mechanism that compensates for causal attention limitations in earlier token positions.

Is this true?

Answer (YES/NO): NO